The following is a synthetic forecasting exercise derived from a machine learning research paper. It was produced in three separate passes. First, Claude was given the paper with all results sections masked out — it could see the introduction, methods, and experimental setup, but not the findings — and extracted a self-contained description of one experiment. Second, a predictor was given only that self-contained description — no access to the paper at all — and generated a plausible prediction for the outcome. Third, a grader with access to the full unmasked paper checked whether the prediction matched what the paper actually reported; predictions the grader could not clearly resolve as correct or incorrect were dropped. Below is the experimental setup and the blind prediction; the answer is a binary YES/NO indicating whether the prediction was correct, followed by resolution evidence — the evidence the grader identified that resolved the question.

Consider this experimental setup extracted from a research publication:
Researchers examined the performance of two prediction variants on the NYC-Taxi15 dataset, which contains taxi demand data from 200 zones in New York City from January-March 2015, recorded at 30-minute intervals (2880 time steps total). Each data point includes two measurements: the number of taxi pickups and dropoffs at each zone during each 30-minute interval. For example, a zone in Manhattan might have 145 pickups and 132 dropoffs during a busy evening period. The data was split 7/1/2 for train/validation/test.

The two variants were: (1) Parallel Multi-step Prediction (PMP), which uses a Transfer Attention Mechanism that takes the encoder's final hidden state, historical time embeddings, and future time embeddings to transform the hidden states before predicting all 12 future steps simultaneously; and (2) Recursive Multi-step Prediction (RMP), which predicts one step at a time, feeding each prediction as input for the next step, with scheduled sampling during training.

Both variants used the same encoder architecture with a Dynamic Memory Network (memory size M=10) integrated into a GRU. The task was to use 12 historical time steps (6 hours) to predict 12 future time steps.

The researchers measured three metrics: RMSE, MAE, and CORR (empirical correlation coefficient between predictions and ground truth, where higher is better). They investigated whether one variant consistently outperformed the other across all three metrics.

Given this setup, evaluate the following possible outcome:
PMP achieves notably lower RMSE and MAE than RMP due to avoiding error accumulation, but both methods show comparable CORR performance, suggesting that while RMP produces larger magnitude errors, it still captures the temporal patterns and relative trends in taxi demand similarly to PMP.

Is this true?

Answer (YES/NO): NO